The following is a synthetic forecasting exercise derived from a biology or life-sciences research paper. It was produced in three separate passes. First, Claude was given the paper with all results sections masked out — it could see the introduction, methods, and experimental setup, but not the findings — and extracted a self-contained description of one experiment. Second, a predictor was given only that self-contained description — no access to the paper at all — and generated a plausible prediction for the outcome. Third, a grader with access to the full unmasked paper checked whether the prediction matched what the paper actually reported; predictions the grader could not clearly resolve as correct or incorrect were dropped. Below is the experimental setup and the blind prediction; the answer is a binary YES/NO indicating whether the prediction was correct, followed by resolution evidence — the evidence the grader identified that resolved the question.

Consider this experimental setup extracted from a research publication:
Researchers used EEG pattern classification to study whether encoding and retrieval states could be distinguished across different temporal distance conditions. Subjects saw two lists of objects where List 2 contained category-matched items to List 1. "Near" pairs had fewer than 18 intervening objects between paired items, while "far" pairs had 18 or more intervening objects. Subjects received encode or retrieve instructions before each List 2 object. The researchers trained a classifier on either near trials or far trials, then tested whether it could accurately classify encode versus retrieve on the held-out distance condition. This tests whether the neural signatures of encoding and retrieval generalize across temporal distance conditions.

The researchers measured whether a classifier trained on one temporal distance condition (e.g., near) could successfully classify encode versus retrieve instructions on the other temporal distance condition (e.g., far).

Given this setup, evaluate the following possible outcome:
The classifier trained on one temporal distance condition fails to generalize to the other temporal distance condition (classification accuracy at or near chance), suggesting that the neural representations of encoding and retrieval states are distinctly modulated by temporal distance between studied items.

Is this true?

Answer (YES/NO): NO